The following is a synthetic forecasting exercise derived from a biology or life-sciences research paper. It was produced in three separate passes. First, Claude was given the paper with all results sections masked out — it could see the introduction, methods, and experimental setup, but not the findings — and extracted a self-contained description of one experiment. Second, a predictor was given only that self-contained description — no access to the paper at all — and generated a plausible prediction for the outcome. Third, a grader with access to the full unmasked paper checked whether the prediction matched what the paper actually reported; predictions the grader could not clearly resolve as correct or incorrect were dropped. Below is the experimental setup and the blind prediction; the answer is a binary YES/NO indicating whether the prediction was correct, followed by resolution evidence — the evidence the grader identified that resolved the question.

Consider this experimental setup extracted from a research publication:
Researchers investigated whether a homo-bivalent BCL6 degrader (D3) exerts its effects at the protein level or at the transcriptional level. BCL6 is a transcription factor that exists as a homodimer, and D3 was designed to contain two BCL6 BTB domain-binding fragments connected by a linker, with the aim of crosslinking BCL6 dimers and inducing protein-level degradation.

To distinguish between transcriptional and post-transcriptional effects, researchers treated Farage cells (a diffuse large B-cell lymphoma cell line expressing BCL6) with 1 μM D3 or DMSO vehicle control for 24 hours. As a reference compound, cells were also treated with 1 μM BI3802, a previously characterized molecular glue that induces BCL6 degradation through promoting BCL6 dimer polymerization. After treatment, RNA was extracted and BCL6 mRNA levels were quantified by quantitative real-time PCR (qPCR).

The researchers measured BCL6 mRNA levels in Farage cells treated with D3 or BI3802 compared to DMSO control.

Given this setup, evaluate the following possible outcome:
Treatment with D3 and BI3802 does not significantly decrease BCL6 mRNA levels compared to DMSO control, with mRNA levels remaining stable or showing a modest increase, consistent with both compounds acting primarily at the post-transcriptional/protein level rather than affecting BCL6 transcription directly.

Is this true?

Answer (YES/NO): YES